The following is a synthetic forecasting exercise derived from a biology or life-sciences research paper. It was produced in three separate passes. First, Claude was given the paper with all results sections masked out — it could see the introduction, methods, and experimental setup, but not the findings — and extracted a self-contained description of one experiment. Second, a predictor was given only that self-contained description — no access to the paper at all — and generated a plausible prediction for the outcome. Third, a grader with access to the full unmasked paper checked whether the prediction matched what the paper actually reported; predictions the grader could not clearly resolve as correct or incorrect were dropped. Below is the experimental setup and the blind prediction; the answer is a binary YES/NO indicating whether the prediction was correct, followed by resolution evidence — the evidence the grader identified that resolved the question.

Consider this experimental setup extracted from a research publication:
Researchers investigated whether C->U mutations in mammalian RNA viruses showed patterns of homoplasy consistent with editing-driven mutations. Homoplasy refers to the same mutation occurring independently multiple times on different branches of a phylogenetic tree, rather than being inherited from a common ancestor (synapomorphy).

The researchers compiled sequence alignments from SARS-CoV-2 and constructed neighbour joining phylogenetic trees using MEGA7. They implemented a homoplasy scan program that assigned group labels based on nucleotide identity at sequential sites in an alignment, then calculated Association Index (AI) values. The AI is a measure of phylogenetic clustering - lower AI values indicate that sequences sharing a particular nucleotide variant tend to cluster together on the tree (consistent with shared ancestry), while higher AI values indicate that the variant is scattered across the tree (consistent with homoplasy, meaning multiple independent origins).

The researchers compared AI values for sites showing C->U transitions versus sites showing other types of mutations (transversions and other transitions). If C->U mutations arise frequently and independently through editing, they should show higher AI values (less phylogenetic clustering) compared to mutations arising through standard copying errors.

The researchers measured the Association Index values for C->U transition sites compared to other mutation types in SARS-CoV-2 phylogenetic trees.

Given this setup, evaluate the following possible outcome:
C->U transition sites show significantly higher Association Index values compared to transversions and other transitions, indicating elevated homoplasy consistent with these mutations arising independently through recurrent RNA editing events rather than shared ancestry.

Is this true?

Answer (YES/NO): YES